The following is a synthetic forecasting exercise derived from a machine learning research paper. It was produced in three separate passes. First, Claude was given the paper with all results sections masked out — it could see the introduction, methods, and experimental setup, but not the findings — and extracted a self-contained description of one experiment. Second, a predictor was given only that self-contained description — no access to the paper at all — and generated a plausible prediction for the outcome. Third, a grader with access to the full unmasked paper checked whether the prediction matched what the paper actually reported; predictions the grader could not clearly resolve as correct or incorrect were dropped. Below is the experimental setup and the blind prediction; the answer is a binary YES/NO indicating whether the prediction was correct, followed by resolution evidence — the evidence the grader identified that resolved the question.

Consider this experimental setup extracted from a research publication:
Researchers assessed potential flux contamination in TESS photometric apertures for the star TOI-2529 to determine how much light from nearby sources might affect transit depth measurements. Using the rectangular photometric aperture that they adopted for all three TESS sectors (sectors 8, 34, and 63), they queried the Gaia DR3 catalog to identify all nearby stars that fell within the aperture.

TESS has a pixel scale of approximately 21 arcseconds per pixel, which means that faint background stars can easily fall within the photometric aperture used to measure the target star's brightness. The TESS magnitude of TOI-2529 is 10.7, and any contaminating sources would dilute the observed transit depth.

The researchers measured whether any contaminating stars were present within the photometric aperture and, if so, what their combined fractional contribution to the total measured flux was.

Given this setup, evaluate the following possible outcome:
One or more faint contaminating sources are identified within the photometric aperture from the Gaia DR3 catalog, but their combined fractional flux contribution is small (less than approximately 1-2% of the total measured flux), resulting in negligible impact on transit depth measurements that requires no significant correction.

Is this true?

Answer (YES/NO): NO